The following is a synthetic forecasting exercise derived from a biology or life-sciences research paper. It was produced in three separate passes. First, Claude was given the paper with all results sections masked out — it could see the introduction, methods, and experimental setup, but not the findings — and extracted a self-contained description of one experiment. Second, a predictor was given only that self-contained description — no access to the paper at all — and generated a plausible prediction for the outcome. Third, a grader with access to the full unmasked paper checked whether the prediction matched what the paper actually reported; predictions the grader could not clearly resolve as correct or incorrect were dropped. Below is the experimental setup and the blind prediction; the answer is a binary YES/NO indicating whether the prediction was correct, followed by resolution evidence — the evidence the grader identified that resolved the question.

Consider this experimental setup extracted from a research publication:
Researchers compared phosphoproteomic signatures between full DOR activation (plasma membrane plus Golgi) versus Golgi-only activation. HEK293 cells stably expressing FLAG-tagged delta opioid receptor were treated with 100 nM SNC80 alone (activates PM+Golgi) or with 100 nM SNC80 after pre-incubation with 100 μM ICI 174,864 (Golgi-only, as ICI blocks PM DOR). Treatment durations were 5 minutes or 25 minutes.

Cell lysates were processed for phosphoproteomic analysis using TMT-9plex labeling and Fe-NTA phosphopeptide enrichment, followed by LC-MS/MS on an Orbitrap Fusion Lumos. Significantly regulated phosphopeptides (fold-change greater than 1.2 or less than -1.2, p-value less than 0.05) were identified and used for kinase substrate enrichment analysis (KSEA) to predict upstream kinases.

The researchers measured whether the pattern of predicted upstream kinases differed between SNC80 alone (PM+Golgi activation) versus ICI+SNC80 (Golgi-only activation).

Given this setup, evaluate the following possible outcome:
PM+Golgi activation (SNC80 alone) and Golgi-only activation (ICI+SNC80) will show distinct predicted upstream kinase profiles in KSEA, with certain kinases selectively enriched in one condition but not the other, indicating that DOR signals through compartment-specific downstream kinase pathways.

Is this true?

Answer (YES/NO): YES